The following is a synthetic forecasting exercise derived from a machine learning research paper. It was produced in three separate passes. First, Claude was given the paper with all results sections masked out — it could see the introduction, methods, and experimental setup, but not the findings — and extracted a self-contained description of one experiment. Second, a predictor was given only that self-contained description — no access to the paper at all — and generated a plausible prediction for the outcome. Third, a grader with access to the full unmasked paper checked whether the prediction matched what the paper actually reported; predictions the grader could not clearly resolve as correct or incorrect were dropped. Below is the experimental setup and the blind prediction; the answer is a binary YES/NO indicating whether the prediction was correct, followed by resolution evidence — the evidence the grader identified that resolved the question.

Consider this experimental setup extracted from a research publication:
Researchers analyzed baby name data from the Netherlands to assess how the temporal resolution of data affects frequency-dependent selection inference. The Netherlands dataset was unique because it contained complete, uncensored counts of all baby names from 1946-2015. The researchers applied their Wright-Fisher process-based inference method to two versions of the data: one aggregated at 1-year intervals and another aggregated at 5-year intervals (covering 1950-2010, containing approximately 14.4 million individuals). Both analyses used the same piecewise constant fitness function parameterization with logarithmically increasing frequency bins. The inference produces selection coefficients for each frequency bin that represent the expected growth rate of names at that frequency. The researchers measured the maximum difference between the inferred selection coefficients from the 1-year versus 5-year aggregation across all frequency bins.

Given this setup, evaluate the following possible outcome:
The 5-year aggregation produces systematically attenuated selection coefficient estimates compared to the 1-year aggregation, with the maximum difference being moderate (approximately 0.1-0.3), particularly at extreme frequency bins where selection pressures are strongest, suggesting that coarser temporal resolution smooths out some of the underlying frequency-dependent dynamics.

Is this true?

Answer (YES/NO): NO